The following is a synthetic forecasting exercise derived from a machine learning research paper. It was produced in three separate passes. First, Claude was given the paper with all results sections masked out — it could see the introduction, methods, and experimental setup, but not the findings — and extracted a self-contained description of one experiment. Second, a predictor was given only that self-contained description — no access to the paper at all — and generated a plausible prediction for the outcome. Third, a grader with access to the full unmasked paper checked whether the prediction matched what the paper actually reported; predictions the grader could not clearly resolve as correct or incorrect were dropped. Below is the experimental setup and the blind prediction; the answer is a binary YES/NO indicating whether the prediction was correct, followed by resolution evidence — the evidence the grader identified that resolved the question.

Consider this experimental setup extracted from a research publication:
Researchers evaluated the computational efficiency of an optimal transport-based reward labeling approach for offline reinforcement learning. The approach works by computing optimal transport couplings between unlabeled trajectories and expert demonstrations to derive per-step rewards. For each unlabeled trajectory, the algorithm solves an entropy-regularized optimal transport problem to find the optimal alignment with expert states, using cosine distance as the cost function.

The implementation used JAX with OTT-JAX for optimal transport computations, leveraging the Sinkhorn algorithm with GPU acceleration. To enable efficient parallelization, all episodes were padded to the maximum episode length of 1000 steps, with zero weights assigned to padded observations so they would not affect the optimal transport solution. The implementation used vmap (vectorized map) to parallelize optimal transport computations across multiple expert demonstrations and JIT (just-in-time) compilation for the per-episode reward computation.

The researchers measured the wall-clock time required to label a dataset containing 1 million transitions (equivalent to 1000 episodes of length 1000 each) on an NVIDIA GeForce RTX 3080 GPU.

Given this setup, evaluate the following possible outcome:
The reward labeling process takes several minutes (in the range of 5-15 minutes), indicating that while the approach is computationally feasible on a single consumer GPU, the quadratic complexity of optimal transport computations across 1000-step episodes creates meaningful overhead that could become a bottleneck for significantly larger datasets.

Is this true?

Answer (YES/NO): NO